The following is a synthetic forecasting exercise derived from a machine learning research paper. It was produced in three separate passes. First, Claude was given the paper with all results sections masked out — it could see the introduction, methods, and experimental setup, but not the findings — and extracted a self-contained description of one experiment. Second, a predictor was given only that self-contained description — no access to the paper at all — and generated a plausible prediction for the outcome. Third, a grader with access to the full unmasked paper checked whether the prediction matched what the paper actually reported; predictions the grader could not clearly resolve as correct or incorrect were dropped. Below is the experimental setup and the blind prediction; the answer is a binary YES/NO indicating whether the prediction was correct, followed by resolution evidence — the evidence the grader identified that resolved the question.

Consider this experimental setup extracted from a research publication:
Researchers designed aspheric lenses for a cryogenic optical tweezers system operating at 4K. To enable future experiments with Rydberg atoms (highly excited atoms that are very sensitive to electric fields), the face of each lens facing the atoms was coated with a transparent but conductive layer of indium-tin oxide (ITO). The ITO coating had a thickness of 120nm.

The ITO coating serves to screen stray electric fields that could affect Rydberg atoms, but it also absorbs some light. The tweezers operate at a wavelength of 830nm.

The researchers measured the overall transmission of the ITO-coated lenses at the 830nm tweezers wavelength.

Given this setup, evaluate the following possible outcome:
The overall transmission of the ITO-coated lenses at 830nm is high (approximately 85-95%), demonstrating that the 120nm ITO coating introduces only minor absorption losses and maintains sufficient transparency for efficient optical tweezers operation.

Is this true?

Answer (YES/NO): YES